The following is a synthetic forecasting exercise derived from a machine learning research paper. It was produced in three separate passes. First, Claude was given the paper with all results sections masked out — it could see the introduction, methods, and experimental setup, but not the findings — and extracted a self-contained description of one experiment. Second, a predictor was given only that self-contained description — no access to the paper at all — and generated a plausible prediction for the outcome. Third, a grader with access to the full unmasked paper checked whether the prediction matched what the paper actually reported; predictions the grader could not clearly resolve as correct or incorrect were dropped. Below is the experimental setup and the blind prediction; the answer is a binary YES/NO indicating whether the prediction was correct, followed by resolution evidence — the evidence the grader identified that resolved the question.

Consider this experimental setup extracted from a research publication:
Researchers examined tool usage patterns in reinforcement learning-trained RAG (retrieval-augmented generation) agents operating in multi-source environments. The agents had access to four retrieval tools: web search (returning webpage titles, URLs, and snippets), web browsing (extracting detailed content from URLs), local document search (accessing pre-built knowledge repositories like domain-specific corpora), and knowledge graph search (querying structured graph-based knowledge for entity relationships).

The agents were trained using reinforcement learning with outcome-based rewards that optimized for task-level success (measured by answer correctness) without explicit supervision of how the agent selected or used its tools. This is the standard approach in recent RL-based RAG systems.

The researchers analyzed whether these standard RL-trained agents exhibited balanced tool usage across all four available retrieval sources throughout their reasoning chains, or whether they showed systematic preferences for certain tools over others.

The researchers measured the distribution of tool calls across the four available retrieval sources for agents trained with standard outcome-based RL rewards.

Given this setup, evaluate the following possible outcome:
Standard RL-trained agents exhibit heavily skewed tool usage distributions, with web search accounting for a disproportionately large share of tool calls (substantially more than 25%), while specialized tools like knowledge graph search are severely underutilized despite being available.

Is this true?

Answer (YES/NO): YES